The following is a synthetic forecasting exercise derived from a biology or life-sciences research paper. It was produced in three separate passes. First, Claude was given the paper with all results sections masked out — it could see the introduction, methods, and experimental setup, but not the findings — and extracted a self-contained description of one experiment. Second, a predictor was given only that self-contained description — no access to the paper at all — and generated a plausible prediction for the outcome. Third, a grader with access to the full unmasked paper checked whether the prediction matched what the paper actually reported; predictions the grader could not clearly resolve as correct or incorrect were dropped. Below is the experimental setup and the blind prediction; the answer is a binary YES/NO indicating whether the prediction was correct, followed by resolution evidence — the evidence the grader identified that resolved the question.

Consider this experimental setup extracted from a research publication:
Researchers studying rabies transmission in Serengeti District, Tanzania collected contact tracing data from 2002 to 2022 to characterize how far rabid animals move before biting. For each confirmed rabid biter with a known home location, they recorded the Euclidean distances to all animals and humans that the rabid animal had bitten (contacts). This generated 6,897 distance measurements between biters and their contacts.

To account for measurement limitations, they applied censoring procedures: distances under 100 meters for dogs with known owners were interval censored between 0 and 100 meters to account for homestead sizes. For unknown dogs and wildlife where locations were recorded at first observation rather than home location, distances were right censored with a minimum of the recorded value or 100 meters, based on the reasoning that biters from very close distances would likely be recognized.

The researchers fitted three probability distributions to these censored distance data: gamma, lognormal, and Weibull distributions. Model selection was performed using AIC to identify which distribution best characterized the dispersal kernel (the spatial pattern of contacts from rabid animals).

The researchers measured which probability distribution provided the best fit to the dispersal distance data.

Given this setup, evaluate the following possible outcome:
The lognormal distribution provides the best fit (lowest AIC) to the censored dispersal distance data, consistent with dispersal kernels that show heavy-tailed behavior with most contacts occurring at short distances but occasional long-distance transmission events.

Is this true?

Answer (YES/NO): NO